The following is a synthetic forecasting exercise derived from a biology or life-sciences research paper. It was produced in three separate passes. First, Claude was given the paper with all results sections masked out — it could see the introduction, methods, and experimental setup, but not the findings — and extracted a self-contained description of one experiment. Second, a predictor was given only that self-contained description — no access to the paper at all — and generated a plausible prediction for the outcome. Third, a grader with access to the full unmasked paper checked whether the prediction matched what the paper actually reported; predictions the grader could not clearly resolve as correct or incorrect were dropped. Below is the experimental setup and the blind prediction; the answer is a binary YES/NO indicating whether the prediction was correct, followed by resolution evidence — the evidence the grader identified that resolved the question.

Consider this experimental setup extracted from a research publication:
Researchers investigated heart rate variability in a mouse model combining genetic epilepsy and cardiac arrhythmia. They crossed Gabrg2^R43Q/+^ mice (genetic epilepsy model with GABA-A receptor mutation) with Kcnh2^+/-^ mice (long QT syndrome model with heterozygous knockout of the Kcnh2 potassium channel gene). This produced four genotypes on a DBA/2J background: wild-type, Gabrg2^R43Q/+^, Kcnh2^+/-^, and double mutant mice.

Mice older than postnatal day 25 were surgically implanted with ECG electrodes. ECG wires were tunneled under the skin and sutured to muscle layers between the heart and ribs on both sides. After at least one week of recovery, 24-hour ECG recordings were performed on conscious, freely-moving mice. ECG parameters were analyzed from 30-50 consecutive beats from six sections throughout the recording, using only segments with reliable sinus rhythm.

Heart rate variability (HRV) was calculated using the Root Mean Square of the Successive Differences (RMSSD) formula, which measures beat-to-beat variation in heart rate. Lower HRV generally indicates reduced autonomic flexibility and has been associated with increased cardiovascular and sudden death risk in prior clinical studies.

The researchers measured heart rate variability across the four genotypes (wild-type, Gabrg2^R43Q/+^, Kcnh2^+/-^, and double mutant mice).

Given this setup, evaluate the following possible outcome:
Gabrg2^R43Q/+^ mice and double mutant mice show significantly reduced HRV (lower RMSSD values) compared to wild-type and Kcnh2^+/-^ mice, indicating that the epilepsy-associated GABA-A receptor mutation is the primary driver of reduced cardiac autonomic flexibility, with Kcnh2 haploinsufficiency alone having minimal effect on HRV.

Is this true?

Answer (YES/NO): NO